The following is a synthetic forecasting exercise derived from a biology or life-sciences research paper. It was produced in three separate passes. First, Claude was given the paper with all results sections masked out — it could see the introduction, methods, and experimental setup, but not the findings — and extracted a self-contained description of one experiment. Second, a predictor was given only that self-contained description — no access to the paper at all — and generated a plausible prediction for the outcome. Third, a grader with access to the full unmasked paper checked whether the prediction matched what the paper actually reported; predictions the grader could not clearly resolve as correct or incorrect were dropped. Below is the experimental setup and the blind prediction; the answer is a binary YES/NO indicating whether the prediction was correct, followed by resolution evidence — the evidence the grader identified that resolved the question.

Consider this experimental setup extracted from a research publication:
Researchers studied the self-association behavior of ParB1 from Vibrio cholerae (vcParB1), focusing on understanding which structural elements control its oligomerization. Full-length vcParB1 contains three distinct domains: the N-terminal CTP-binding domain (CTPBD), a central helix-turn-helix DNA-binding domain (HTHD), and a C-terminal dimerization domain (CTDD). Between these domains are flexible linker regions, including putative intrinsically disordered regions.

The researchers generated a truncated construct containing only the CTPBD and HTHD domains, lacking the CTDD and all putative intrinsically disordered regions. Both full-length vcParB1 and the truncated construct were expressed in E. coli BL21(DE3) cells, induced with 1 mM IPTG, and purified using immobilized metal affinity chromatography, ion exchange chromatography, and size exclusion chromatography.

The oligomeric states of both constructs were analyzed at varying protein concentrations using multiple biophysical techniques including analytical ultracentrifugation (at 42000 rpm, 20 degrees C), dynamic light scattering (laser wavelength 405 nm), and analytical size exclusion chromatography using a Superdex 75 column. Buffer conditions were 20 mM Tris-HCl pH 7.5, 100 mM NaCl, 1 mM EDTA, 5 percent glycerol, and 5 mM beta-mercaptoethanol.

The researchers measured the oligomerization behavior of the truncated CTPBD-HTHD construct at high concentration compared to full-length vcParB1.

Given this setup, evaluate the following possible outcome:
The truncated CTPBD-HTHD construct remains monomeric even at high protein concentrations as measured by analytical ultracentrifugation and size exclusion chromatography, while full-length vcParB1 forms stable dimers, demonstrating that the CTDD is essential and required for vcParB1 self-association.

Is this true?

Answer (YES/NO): NO